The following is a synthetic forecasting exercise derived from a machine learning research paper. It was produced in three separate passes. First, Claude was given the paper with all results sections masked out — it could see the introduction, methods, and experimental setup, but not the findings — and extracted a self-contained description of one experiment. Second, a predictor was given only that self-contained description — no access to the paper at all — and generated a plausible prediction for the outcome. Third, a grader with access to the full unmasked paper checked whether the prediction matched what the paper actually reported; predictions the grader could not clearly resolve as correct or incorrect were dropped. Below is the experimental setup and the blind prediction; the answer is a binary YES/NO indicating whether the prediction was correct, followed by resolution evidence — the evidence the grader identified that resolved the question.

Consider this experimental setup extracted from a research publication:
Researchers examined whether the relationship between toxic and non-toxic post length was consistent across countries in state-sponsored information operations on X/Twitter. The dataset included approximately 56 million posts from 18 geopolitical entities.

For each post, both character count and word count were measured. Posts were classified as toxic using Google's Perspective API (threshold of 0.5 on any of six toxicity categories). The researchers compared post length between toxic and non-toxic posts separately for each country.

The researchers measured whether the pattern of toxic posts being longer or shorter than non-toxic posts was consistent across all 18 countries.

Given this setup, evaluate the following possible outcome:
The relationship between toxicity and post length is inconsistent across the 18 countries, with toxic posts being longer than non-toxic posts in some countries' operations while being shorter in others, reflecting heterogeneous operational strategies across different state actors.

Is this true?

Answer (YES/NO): YES